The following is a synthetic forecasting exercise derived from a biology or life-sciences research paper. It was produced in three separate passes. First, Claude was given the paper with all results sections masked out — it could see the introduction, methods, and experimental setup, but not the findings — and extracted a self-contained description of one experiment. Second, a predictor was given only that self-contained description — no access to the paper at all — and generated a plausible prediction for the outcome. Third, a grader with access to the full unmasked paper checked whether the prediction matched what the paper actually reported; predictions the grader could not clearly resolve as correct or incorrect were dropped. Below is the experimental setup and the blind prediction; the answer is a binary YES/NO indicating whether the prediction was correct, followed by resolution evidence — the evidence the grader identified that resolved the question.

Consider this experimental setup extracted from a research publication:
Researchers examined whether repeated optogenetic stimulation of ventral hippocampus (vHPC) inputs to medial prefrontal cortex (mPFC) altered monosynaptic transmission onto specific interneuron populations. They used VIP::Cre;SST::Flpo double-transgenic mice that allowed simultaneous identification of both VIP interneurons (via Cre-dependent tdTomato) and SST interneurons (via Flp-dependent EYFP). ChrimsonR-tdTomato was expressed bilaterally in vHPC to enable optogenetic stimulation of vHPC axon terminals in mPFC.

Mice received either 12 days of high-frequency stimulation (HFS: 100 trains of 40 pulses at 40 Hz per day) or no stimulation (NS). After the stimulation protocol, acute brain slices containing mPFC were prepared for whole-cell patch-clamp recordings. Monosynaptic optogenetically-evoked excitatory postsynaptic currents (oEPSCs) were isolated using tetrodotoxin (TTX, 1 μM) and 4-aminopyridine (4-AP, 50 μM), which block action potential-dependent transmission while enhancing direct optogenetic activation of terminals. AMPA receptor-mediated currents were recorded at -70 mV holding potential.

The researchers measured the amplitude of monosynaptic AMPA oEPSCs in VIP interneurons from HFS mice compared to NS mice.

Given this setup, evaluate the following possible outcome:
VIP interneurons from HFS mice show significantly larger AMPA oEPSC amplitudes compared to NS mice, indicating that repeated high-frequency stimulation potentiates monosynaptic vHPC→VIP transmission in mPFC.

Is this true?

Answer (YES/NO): NO